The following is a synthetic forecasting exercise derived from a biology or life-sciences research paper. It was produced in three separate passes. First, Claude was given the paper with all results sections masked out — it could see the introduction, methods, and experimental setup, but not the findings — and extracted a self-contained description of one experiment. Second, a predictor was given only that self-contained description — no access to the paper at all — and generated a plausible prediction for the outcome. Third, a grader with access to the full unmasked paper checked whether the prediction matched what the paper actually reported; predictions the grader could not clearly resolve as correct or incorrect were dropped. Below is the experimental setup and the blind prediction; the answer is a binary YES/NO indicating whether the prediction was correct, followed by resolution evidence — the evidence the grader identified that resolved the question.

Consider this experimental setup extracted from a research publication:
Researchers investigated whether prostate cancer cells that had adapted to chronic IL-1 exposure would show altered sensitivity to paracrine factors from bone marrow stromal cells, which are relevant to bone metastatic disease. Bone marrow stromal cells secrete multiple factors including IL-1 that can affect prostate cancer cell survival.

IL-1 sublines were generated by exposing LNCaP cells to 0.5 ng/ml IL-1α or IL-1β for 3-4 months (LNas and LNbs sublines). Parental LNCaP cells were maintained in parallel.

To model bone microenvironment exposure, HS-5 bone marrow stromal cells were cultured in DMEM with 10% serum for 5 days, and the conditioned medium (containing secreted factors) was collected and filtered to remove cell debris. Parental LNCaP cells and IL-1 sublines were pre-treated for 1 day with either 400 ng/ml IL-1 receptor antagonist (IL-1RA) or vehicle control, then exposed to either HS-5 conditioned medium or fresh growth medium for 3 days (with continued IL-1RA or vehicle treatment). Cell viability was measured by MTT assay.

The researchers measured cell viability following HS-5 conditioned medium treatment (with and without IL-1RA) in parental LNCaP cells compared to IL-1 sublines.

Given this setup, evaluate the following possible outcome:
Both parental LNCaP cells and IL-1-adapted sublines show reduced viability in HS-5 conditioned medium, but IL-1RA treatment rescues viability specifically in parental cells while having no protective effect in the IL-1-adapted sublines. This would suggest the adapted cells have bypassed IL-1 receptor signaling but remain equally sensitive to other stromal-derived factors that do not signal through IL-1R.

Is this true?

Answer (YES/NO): NO